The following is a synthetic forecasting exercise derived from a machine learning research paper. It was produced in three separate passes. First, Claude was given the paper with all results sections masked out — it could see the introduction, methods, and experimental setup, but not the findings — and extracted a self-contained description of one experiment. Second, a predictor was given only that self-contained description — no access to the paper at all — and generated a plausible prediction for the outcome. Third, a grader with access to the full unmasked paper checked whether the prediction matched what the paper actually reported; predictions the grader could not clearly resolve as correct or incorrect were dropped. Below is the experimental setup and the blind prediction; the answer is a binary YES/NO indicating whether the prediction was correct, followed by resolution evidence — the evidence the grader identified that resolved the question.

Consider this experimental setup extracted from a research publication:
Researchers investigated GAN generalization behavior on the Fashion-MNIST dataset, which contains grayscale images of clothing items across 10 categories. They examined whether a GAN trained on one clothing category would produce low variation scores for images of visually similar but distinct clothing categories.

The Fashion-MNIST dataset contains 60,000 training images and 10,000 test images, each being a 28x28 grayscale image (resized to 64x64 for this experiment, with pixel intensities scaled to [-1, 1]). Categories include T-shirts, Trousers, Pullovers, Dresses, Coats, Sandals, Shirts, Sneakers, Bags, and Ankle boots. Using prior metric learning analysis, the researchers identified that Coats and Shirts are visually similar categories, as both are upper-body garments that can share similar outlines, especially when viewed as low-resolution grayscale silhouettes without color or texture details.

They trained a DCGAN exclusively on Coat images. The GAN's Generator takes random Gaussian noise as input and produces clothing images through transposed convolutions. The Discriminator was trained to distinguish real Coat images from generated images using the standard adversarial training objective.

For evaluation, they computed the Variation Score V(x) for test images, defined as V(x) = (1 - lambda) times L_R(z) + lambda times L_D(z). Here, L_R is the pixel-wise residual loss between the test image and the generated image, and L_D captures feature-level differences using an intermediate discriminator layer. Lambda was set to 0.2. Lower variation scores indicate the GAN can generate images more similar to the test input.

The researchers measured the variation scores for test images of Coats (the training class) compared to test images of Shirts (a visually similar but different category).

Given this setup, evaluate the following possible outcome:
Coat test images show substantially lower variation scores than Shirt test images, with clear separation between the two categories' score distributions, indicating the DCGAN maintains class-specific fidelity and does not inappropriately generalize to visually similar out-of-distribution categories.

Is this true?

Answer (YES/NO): NO